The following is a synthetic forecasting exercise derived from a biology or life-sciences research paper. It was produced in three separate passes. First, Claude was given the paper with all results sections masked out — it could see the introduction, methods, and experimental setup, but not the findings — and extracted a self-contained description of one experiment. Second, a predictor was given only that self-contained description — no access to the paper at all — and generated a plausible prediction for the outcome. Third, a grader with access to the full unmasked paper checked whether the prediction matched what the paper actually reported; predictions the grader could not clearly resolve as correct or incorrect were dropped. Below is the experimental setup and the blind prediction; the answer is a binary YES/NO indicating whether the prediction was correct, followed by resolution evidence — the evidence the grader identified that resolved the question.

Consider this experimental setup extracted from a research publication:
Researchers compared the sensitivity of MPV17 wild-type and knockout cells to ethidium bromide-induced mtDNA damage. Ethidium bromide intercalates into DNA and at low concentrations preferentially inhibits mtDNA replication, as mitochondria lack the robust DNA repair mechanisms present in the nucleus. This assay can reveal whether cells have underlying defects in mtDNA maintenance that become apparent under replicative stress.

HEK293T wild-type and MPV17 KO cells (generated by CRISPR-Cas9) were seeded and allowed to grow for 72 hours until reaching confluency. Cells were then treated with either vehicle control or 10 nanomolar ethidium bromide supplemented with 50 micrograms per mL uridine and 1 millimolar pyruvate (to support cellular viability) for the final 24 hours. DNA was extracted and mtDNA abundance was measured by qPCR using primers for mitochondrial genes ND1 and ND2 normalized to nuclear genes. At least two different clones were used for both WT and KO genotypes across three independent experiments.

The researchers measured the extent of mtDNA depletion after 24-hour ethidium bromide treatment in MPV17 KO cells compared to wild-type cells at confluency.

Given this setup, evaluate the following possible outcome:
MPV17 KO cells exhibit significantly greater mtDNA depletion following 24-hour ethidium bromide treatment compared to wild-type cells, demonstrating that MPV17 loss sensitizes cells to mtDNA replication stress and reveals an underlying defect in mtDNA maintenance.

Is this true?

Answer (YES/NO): YES